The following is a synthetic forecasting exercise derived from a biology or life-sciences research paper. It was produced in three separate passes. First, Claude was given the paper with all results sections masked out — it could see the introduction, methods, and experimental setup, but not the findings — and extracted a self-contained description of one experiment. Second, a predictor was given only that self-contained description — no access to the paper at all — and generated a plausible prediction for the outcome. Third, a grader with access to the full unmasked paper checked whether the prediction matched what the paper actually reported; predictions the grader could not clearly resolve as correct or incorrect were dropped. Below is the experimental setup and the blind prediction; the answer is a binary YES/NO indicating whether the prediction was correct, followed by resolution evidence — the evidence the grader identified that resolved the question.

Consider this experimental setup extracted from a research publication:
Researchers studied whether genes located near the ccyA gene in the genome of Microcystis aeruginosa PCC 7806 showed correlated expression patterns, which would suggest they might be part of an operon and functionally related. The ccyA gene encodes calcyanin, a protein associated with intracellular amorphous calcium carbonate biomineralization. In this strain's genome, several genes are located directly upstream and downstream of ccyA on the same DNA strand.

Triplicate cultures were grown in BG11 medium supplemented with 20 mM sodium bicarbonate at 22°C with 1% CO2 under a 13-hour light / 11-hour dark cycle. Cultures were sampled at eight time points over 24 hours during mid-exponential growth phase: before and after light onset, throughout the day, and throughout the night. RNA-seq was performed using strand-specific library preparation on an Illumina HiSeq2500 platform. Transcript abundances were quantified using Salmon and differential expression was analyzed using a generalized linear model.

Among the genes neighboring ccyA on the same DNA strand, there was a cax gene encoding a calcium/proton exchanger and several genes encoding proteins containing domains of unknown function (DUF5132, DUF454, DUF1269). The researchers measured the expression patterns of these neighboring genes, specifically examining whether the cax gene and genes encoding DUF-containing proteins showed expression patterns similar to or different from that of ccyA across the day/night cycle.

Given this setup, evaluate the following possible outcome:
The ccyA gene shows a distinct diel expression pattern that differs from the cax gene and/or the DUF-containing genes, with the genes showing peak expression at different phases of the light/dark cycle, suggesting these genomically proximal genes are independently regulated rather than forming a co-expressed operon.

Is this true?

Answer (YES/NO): NO